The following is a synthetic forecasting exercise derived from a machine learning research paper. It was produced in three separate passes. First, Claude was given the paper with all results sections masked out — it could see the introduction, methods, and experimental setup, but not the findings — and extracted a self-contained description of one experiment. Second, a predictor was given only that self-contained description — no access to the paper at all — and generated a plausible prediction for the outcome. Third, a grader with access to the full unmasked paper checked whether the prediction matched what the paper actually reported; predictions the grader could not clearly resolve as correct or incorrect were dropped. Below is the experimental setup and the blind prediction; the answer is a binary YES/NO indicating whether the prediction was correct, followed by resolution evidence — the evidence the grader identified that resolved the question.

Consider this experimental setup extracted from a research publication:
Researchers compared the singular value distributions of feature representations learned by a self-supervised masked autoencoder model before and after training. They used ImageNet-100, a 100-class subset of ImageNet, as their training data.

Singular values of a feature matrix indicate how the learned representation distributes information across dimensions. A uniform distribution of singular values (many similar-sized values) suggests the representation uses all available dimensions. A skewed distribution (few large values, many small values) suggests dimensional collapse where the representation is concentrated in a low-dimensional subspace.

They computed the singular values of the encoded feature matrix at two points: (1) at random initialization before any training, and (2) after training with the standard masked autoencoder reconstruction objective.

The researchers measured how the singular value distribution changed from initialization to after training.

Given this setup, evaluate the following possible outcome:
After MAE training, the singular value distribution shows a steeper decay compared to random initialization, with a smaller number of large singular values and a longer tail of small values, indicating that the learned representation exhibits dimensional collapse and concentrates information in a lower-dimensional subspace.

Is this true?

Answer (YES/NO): YES